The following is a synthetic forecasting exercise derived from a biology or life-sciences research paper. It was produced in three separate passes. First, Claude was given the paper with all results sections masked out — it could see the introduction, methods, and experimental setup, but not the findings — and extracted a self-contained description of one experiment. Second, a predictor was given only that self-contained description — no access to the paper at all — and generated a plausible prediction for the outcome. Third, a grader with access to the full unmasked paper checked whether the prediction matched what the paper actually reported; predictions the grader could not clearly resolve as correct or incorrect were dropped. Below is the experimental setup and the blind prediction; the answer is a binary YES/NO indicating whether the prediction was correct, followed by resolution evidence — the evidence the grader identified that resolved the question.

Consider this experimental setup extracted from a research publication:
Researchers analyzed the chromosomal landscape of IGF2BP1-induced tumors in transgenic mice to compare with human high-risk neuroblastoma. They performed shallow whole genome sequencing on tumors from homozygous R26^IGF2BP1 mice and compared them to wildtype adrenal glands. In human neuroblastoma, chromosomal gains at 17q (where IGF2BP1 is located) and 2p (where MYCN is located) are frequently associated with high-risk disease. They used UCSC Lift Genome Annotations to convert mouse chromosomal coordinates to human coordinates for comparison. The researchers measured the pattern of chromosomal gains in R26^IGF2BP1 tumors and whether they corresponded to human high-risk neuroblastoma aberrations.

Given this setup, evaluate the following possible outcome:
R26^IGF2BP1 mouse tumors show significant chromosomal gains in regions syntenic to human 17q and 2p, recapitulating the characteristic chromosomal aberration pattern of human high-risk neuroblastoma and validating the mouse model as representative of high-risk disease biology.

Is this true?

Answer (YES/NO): YES